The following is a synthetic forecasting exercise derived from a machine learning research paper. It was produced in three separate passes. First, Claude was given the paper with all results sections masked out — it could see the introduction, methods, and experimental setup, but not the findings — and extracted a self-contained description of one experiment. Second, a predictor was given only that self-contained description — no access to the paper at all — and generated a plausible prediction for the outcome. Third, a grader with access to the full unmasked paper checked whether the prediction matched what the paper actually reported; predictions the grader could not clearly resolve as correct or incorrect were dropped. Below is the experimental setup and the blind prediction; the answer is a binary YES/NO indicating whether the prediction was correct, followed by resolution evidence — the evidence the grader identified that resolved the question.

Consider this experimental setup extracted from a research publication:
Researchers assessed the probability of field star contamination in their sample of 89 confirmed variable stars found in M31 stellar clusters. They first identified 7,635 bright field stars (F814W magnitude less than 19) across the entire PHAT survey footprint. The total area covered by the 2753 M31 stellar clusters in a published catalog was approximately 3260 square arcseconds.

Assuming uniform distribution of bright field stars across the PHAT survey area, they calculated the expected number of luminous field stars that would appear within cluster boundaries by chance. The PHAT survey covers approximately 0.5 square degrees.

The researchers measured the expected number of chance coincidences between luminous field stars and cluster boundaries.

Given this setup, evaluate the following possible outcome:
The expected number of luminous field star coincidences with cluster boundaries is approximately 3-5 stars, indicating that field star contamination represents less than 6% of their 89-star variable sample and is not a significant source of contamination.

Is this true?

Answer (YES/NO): YES